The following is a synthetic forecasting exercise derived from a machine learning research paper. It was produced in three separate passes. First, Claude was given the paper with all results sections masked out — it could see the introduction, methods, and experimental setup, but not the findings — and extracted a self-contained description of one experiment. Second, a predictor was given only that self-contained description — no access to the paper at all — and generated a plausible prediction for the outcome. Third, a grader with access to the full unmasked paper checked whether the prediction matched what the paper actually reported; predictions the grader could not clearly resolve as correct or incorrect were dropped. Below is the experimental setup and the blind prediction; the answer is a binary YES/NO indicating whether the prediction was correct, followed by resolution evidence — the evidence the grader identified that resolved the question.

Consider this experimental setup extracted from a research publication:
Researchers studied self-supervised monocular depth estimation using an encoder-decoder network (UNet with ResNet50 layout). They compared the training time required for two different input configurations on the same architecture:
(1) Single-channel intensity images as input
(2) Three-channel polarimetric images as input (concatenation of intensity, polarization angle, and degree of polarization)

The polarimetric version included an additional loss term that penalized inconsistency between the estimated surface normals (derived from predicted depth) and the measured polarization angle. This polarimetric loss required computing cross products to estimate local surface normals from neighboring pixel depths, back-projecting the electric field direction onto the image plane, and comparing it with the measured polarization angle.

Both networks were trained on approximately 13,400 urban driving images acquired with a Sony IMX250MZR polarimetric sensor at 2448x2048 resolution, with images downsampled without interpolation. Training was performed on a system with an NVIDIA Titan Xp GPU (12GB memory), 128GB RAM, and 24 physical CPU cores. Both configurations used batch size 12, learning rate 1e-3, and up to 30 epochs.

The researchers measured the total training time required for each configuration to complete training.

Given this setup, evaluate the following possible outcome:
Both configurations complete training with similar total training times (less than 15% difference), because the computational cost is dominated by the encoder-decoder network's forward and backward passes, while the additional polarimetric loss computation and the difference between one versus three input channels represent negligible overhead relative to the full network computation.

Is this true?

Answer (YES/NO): NO